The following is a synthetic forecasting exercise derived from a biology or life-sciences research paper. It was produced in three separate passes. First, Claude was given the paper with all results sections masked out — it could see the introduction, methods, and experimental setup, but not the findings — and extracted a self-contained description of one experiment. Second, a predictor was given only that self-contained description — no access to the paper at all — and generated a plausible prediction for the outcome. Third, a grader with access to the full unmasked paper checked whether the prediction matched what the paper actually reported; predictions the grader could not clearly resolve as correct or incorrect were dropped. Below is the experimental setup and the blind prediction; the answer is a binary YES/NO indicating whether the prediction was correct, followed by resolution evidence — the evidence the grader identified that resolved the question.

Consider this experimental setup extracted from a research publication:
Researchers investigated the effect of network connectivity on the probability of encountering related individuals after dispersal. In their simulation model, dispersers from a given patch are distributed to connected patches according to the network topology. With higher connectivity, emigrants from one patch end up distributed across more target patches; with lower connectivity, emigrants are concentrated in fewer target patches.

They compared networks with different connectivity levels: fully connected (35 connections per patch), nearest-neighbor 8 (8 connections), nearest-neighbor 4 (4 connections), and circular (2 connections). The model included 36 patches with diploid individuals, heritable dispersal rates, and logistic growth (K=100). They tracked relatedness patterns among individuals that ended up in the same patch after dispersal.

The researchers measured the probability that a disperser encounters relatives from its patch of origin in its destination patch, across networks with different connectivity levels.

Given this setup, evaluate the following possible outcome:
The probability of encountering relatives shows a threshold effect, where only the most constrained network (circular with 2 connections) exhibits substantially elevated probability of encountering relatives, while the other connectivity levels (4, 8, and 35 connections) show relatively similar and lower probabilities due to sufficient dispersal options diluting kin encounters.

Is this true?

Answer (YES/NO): NO